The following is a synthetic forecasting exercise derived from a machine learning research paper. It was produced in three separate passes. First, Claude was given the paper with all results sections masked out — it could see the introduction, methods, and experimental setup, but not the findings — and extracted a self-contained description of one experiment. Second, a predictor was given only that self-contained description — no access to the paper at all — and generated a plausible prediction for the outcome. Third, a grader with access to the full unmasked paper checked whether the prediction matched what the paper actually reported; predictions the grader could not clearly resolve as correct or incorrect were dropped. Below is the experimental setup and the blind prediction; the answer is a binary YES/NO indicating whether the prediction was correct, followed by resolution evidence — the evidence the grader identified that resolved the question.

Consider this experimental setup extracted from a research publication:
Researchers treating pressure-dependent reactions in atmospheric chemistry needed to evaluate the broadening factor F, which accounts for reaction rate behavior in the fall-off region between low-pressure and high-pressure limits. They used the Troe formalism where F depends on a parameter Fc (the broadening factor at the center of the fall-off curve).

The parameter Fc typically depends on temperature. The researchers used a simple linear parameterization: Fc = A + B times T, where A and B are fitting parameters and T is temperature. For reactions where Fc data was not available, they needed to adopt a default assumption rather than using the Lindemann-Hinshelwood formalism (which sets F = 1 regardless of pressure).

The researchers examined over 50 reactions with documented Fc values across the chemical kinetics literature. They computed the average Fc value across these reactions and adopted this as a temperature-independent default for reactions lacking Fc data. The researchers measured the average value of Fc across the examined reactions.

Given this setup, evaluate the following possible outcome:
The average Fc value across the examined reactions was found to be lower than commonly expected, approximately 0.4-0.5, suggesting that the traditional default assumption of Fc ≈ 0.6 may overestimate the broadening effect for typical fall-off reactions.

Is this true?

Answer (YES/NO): NO